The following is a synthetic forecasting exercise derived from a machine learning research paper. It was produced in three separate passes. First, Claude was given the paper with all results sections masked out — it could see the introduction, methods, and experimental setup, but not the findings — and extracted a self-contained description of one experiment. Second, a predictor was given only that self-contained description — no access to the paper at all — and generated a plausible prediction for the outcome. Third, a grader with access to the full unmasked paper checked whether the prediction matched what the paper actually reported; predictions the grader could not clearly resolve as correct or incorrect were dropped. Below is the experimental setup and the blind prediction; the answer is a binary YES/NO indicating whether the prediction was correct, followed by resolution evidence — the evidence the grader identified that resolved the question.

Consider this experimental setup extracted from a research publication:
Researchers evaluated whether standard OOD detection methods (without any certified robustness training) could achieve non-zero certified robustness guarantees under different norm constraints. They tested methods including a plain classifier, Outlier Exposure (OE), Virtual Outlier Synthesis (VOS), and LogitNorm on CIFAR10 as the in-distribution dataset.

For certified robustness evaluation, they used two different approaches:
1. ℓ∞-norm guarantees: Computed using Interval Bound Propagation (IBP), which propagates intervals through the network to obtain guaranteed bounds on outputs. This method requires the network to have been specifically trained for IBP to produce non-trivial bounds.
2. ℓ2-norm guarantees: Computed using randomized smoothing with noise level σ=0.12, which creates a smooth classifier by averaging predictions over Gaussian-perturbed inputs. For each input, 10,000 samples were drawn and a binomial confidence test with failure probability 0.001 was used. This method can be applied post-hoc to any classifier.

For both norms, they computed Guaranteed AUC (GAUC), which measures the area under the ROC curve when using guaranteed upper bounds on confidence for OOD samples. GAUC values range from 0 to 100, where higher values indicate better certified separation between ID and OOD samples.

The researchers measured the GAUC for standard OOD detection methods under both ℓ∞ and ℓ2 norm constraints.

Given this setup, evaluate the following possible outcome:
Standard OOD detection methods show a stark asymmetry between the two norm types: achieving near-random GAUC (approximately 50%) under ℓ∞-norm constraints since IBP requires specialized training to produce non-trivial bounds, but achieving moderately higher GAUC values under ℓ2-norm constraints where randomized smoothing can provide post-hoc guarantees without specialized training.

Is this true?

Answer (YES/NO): NO